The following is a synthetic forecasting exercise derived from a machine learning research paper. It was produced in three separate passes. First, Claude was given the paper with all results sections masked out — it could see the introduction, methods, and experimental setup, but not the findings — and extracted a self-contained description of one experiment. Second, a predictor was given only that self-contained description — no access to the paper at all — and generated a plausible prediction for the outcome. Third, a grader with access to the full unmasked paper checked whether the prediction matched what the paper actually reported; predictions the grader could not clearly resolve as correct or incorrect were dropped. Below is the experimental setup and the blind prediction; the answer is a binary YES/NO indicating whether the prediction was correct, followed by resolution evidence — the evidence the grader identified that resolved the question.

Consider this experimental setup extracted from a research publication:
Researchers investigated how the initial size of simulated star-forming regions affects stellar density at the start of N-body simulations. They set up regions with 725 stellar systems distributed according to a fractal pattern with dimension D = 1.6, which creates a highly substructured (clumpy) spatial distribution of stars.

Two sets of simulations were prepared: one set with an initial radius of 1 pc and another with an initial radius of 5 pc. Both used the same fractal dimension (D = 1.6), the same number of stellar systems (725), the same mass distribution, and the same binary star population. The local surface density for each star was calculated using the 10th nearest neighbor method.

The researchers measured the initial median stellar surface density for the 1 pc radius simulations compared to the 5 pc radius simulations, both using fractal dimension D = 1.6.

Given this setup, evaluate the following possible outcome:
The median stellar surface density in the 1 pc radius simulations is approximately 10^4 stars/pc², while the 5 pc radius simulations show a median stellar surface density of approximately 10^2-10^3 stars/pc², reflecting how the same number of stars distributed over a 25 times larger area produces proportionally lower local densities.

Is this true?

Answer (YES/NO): NO